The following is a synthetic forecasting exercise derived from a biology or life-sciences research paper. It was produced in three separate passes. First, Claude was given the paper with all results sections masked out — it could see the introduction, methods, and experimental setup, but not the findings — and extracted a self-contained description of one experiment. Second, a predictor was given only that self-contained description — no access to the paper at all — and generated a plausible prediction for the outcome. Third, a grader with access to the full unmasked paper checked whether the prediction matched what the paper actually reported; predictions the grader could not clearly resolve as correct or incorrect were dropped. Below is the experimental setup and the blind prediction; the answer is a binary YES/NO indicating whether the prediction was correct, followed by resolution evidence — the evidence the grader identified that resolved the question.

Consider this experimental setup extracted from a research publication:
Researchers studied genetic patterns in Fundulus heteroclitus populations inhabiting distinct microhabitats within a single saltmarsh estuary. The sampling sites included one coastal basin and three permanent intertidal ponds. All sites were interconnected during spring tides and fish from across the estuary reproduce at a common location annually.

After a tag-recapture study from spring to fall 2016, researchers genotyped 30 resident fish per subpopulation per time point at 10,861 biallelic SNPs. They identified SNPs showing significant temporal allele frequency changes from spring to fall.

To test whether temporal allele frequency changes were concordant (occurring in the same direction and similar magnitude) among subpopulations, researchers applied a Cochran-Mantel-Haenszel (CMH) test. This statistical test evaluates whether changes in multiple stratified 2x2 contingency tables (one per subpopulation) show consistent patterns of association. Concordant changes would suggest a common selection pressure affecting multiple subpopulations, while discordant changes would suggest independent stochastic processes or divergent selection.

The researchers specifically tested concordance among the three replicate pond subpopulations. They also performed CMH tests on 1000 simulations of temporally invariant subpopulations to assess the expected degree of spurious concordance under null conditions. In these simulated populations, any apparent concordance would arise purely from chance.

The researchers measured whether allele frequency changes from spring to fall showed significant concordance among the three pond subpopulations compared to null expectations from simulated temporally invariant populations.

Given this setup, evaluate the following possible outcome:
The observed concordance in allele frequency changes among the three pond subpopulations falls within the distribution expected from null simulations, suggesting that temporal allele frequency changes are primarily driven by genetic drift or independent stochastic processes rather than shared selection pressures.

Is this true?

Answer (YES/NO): NO